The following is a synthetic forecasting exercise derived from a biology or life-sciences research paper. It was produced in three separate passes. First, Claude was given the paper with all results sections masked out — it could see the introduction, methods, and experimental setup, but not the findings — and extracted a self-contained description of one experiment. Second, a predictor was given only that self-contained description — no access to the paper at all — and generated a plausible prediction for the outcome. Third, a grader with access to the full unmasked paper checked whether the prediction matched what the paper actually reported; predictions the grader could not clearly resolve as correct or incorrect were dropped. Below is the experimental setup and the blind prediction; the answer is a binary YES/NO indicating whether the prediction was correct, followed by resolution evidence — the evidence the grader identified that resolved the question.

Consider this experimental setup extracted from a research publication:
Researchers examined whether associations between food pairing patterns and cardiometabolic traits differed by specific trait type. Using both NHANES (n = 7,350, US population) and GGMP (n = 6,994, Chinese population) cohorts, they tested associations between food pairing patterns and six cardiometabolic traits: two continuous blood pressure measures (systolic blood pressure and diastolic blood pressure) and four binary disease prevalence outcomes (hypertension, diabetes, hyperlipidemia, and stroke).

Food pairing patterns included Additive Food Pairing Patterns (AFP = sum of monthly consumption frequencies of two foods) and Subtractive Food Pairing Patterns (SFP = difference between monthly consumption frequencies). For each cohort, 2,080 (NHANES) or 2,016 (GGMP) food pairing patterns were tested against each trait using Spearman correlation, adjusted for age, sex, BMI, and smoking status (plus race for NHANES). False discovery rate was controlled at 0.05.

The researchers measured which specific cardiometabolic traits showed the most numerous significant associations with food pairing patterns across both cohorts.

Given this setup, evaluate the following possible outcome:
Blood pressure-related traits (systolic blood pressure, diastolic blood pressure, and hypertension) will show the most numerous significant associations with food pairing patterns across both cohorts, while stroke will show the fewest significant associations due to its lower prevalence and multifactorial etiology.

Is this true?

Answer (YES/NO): NO